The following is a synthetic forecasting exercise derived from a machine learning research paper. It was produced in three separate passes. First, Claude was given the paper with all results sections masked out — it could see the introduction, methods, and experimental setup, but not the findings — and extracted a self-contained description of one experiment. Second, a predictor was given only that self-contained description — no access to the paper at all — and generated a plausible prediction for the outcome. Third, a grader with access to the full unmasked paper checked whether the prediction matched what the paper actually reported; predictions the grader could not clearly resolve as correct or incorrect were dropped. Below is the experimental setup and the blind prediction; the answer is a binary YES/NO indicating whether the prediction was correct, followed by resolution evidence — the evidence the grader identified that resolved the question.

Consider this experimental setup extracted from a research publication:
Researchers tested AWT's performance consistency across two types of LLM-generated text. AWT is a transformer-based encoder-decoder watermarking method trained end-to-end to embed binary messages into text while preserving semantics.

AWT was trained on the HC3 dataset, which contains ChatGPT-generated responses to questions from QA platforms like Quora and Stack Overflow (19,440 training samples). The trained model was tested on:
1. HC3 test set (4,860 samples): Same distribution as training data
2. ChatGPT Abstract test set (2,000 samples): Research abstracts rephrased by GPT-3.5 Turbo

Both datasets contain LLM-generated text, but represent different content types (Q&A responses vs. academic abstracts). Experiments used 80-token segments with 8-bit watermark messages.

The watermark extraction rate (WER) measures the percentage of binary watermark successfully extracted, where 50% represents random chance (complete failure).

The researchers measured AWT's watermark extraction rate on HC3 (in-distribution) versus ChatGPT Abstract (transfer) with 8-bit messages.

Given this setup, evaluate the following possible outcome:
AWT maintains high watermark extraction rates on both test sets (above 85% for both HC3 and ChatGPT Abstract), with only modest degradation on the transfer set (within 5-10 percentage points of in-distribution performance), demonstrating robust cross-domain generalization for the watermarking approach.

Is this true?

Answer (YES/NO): NO